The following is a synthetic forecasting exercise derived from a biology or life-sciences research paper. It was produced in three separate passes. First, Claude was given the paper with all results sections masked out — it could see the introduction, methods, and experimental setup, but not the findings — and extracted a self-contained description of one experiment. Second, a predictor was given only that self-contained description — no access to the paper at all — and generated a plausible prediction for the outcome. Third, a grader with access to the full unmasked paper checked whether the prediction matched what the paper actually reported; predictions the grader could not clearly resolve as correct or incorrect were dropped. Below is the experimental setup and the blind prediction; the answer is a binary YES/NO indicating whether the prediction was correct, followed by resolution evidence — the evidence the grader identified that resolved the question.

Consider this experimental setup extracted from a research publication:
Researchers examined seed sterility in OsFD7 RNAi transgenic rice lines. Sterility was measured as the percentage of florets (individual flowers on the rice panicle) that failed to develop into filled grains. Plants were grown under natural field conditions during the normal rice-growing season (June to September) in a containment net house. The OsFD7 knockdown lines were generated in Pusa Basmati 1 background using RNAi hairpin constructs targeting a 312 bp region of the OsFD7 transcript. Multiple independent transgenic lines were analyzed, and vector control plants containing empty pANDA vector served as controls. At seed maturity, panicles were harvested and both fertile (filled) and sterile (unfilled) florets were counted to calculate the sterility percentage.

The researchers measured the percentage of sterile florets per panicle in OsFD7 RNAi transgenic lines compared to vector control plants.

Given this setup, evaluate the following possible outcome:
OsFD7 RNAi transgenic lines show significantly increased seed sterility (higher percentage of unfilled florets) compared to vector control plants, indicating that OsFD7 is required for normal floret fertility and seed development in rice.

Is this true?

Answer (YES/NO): YES